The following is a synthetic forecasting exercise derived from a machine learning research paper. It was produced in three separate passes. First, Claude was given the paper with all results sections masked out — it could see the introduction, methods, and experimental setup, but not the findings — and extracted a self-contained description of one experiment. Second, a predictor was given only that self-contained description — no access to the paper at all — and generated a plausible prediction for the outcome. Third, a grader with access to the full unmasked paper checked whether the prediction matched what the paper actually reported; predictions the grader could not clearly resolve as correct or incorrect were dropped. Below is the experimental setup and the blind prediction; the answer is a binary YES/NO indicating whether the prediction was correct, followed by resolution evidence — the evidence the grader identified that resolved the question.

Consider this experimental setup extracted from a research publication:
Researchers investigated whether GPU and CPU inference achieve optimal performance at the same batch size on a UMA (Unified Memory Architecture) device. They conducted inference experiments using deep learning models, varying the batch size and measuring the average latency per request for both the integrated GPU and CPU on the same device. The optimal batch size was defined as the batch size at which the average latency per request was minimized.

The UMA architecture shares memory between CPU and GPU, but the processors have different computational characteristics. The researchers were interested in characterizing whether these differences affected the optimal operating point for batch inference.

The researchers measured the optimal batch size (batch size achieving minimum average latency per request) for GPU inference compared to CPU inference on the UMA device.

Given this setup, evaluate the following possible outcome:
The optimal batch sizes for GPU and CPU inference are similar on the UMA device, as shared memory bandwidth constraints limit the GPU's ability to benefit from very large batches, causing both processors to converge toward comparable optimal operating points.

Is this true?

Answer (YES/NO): YES